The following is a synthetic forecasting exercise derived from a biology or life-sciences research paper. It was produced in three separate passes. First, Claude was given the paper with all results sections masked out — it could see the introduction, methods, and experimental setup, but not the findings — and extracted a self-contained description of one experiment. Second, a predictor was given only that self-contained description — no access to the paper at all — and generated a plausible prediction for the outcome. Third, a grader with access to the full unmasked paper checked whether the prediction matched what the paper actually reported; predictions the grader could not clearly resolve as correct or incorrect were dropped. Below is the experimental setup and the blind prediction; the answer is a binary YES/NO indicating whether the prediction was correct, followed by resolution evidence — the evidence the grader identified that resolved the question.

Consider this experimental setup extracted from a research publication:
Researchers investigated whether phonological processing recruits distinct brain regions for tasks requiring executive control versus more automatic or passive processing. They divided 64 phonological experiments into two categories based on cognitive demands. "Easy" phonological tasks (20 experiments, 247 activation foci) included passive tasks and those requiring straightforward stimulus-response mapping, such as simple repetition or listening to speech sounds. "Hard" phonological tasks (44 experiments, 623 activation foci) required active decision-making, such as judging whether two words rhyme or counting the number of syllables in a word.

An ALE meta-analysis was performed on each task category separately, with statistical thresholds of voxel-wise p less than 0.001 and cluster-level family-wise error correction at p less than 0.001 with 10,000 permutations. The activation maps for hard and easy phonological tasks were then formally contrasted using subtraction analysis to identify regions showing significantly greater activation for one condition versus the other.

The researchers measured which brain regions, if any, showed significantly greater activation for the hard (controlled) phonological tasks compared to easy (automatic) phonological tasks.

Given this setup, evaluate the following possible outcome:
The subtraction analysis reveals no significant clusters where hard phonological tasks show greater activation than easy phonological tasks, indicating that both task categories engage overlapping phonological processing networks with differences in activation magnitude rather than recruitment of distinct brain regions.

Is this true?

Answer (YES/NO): NO